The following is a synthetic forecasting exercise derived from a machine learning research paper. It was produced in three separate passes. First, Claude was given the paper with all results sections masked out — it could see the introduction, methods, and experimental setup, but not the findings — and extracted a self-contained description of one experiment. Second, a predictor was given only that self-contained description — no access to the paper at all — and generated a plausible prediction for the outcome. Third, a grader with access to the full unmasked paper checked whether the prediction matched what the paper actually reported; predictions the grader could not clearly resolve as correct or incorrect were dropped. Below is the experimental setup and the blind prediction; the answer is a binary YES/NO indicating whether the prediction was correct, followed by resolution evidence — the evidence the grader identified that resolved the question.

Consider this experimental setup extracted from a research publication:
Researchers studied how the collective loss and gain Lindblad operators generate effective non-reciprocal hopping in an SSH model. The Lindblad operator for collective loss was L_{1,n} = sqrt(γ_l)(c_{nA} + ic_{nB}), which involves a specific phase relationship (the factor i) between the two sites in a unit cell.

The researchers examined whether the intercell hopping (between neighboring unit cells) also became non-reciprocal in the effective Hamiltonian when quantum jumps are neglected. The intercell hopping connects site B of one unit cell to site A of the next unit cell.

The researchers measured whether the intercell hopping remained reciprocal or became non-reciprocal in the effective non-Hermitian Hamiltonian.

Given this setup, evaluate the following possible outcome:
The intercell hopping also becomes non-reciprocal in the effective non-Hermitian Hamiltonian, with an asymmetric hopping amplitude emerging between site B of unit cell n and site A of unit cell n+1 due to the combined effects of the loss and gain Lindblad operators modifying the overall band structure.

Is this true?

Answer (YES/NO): NO